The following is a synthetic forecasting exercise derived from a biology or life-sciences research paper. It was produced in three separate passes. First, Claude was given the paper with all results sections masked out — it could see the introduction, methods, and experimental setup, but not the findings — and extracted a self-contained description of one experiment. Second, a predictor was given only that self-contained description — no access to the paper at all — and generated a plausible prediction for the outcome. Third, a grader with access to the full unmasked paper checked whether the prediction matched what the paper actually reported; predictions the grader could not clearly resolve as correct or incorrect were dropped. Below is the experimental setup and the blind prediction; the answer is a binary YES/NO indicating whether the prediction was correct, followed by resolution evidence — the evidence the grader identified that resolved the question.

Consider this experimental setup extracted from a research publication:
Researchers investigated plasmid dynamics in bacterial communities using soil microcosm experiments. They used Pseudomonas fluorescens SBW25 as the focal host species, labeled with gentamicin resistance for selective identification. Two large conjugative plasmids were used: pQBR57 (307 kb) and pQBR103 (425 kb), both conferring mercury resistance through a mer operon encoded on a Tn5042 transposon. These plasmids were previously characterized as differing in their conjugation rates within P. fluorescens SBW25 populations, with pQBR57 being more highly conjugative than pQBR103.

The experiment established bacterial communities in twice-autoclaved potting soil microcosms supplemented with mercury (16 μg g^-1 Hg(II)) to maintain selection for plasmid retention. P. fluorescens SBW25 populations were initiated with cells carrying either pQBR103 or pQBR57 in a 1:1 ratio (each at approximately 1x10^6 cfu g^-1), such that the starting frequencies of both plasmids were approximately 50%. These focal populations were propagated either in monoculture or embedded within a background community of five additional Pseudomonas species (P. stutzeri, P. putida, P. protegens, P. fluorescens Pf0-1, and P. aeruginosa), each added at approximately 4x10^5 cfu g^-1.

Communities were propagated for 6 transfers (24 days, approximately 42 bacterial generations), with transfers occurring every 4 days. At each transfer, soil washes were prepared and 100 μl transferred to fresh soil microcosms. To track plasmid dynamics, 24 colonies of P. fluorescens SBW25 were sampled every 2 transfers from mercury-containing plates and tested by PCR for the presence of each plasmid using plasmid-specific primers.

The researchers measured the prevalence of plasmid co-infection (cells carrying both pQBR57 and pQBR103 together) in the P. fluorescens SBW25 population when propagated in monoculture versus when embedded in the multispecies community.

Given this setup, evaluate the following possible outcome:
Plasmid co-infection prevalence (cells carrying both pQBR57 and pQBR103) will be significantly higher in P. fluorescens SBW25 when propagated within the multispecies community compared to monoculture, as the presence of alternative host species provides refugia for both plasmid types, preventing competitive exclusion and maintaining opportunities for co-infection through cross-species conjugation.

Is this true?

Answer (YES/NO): NO